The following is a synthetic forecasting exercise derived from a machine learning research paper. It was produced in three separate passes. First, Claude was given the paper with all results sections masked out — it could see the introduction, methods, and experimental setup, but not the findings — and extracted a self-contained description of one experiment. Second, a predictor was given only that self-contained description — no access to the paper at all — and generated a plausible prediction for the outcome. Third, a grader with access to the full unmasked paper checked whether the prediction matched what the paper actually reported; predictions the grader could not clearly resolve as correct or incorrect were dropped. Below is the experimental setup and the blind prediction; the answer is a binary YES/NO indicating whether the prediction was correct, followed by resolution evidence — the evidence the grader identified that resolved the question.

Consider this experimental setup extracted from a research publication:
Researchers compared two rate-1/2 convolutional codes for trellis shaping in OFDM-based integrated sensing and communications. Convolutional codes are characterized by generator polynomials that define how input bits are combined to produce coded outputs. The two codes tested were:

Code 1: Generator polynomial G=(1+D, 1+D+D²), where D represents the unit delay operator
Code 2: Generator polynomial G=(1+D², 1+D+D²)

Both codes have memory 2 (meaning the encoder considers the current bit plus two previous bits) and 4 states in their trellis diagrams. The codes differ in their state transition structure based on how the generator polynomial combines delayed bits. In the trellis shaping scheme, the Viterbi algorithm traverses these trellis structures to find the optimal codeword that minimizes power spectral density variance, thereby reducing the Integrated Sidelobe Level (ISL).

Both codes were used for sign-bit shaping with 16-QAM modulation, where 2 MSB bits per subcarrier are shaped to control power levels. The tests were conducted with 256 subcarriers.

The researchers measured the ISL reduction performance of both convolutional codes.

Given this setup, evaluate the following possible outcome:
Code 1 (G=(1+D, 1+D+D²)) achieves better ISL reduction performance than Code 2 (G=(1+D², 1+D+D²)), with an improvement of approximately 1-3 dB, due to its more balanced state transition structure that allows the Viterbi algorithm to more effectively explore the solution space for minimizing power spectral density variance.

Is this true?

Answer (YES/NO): NO